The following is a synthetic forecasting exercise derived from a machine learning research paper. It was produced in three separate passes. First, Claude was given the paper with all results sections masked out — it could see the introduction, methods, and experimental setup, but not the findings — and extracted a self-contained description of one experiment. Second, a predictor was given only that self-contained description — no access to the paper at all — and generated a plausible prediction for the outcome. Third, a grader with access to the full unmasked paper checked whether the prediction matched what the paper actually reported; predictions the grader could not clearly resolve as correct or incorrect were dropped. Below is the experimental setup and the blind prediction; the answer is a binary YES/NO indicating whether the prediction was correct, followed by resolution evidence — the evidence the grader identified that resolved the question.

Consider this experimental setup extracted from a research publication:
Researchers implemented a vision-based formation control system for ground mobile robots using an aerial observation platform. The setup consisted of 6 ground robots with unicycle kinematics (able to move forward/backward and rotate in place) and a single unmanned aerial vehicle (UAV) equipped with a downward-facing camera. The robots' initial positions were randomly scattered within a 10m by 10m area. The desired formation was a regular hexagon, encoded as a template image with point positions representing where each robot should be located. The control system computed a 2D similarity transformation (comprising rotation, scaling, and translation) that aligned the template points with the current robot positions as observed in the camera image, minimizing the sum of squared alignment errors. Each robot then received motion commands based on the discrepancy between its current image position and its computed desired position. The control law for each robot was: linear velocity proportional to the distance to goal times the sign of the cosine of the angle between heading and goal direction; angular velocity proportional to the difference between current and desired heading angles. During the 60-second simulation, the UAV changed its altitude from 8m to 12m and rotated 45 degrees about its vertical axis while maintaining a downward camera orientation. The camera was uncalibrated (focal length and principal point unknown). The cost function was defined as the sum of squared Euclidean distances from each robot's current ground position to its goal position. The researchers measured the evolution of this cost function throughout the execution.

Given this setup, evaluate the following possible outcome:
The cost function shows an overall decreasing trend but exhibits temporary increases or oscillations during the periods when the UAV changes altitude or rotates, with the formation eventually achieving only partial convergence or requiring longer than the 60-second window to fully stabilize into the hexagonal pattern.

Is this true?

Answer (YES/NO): NO